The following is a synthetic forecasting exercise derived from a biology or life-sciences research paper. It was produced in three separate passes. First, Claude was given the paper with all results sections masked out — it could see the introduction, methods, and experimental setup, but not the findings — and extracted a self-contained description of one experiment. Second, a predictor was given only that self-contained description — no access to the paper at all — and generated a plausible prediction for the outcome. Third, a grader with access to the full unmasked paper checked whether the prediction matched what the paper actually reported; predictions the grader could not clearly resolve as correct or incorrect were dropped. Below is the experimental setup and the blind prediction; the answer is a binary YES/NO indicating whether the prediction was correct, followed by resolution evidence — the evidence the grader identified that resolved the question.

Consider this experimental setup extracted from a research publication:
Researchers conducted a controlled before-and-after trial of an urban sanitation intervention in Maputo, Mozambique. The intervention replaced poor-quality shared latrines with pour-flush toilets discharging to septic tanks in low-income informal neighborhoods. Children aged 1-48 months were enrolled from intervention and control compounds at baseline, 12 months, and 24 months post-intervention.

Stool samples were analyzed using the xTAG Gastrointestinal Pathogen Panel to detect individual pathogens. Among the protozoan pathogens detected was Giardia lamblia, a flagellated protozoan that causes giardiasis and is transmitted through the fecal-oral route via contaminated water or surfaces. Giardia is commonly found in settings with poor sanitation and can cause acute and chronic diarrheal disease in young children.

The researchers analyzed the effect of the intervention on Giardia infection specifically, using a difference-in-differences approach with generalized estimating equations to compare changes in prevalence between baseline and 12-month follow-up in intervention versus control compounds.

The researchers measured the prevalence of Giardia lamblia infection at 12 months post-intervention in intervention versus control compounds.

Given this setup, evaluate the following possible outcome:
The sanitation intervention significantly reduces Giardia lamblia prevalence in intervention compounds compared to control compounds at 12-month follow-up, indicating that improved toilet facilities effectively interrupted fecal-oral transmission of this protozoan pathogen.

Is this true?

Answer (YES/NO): NO